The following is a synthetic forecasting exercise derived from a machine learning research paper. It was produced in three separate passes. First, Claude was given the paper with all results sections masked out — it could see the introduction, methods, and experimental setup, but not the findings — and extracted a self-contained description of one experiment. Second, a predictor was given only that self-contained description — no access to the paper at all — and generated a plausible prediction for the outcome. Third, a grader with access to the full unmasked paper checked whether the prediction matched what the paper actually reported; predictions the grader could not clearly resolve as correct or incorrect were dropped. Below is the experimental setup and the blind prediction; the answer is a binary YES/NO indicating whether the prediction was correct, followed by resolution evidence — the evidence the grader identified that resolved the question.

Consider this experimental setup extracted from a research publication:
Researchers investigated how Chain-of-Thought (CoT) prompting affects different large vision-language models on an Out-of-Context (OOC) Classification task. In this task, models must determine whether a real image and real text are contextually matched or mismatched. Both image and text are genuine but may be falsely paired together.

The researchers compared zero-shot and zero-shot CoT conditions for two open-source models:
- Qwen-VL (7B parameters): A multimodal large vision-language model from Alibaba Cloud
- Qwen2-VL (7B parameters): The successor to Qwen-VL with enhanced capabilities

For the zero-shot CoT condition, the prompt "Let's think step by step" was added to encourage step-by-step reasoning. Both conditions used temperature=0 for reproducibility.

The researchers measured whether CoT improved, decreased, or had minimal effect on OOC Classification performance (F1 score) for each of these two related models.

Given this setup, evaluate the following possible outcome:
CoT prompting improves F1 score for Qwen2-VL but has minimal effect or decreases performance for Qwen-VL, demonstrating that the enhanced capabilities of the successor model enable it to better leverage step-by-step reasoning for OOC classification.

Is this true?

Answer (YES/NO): NO